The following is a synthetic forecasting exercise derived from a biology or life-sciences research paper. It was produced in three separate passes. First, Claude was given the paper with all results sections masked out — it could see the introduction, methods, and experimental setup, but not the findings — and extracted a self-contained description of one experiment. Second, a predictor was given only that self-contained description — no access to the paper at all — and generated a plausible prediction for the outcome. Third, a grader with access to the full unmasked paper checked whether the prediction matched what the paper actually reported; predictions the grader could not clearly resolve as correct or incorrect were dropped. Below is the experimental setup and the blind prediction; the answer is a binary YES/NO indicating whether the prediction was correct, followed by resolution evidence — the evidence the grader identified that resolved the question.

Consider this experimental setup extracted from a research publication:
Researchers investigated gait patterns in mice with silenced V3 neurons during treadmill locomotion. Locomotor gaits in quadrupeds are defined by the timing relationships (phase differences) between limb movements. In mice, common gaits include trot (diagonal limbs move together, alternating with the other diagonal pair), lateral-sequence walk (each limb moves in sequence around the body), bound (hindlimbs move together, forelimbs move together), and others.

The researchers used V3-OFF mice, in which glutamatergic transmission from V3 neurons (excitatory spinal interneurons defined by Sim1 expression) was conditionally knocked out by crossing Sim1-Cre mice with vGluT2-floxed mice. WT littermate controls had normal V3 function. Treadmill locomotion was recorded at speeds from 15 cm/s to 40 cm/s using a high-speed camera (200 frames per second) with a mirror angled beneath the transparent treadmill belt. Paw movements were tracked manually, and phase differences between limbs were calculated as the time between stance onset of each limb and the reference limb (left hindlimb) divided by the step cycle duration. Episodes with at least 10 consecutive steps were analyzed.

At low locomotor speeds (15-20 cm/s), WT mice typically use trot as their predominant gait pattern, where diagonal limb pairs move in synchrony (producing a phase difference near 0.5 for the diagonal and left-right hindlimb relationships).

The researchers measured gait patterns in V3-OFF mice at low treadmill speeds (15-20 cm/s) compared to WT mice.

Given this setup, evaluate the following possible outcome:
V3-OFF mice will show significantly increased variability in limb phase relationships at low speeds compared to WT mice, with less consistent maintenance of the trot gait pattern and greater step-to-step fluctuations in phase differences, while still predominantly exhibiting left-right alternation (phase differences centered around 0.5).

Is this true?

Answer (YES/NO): NO